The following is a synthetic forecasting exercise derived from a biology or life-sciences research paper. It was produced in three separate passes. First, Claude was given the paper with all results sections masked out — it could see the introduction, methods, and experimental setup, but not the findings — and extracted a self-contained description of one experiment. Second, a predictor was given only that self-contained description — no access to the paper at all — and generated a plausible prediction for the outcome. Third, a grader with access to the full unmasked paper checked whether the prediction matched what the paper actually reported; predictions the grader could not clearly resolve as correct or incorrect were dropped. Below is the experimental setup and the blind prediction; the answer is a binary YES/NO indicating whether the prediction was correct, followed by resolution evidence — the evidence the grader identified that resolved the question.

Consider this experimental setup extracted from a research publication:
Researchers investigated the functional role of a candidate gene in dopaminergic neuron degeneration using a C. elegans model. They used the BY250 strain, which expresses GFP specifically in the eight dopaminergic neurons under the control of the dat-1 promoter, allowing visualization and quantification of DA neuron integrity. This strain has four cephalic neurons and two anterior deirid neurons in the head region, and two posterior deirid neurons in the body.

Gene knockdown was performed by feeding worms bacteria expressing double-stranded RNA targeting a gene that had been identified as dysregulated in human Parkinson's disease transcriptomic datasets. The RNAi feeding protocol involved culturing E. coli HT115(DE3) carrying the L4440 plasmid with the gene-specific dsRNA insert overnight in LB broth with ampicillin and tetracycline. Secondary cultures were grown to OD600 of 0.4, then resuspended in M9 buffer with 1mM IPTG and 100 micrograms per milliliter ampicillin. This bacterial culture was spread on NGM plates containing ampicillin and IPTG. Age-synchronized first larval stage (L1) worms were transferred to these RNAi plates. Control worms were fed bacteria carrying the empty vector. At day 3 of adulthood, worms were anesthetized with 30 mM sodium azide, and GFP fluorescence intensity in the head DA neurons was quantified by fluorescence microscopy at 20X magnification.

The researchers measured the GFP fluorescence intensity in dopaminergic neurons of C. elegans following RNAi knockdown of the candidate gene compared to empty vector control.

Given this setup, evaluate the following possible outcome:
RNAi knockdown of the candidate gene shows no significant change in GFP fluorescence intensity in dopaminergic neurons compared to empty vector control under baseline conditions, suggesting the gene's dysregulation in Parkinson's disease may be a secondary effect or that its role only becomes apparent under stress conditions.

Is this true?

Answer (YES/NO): NO